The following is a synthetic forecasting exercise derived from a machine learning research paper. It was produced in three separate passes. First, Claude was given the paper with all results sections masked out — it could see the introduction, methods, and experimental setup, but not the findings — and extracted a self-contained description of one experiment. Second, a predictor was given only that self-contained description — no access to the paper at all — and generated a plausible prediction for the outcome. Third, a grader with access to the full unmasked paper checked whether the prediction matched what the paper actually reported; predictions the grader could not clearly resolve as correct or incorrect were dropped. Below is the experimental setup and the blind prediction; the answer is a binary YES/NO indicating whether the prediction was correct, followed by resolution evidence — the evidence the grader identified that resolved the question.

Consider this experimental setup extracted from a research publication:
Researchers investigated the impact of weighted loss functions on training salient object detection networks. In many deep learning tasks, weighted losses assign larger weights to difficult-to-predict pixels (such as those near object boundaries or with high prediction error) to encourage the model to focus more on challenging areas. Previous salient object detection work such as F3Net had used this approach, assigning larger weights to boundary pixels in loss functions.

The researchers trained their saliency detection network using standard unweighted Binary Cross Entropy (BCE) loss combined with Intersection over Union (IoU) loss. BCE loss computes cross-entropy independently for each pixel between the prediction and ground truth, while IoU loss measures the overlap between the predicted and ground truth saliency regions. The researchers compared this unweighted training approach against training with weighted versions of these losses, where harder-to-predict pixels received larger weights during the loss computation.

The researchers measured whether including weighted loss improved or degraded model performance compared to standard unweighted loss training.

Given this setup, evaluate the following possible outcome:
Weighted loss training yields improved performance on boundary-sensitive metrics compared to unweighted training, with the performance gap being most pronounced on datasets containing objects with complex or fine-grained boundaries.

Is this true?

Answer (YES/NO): NO